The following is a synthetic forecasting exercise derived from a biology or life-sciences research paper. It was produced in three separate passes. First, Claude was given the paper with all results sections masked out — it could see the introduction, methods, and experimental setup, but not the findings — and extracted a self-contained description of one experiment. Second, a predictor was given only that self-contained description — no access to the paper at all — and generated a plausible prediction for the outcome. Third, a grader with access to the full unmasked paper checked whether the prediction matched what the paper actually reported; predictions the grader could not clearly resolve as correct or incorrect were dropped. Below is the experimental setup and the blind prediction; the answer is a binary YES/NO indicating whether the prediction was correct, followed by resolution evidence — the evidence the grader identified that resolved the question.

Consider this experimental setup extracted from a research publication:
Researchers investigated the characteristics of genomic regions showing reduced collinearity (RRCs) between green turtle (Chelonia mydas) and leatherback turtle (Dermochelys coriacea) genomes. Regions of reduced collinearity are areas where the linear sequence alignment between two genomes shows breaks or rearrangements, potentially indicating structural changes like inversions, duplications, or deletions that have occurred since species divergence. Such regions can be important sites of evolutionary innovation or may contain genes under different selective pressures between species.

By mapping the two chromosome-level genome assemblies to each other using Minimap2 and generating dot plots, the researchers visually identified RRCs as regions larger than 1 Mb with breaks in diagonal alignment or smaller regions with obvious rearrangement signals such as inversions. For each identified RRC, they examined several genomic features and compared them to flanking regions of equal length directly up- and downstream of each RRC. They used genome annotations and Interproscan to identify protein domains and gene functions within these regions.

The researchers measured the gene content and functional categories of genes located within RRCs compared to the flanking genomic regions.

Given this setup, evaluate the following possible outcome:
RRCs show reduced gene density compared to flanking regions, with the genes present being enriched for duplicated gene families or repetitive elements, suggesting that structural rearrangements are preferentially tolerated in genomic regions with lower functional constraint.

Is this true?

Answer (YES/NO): NO